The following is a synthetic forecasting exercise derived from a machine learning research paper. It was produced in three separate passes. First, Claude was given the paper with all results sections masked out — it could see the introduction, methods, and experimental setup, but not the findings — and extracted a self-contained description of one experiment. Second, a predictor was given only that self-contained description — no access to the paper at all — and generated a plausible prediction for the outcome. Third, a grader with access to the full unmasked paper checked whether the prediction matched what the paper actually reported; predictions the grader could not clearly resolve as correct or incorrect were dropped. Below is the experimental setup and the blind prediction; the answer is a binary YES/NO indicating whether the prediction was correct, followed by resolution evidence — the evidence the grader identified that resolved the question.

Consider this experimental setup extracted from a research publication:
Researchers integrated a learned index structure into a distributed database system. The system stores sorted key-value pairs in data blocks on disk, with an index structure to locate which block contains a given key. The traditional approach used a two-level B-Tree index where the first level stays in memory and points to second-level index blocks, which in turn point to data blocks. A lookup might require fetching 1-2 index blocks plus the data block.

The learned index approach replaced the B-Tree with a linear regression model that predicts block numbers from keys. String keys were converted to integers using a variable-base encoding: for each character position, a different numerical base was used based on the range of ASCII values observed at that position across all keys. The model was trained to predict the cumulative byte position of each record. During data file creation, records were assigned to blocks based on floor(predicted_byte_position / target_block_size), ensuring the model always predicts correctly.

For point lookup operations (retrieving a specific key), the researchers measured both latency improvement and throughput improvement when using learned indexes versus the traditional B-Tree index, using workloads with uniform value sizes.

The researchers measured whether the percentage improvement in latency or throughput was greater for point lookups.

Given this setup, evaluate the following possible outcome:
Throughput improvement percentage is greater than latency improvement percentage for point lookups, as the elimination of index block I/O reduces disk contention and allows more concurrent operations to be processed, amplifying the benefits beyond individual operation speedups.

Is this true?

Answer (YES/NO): YES